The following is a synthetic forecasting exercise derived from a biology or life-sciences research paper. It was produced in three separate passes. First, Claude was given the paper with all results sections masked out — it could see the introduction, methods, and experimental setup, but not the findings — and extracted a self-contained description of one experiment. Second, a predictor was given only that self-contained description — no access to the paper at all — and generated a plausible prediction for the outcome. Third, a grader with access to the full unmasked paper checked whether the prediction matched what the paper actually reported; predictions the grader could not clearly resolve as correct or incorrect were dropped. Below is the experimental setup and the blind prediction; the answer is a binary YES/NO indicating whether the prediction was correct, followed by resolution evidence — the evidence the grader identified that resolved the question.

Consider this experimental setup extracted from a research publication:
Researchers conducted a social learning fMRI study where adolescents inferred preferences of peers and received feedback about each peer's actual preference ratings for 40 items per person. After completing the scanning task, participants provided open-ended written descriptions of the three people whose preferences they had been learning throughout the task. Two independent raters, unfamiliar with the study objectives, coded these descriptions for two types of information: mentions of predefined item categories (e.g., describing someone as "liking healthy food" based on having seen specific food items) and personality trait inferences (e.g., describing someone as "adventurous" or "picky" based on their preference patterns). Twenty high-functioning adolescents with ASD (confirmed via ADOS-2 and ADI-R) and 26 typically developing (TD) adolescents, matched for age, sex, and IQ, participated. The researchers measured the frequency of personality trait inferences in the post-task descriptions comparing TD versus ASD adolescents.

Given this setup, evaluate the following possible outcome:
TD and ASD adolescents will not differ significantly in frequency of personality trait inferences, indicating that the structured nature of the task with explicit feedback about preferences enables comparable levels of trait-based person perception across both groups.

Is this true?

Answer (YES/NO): NO